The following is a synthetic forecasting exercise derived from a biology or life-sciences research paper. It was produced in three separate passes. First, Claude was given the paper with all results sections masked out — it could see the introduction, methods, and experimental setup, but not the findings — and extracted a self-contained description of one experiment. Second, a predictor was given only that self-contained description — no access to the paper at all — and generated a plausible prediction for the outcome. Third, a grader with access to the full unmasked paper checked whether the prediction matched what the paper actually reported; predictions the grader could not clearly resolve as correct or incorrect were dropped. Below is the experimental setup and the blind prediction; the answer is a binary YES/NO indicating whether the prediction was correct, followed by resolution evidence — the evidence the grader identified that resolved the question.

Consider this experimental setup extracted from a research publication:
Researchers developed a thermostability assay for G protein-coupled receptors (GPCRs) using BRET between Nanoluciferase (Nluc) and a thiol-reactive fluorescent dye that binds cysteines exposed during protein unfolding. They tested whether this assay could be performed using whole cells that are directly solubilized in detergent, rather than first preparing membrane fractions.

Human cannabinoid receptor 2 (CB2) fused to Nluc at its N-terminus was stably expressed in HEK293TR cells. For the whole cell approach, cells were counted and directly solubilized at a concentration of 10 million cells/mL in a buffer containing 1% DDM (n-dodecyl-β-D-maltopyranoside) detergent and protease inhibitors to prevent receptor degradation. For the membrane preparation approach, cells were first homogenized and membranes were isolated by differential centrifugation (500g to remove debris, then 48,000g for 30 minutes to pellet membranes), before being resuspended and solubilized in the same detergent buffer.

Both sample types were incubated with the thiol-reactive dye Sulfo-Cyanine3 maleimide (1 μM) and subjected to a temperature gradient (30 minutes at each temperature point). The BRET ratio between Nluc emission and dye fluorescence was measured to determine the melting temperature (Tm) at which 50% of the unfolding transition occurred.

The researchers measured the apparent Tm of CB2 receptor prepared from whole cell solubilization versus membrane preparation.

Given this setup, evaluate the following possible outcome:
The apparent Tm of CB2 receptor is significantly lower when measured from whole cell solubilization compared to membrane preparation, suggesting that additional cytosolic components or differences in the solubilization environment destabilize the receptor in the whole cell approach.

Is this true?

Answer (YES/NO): NO